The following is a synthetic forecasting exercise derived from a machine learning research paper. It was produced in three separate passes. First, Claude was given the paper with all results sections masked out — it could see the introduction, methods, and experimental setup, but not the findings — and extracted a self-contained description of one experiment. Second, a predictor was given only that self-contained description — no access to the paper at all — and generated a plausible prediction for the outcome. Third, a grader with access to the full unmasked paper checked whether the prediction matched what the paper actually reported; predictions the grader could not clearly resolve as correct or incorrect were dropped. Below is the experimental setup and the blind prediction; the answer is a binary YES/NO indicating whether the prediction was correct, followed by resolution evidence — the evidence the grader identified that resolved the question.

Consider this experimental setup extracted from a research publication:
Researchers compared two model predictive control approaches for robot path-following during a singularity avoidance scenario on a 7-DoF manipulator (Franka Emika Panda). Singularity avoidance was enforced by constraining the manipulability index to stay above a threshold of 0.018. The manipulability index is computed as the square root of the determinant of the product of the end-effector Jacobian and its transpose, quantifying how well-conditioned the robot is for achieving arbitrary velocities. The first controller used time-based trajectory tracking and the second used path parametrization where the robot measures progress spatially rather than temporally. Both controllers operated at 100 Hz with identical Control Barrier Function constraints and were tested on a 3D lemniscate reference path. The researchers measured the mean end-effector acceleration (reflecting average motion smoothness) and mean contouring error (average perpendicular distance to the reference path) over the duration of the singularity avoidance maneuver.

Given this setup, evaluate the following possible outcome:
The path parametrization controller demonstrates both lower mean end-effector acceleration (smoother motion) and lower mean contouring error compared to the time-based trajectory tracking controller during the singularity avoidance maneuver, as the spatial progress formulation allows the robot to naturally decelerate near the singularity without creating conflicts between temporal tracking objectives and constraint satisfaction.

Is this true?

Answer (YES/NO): NO